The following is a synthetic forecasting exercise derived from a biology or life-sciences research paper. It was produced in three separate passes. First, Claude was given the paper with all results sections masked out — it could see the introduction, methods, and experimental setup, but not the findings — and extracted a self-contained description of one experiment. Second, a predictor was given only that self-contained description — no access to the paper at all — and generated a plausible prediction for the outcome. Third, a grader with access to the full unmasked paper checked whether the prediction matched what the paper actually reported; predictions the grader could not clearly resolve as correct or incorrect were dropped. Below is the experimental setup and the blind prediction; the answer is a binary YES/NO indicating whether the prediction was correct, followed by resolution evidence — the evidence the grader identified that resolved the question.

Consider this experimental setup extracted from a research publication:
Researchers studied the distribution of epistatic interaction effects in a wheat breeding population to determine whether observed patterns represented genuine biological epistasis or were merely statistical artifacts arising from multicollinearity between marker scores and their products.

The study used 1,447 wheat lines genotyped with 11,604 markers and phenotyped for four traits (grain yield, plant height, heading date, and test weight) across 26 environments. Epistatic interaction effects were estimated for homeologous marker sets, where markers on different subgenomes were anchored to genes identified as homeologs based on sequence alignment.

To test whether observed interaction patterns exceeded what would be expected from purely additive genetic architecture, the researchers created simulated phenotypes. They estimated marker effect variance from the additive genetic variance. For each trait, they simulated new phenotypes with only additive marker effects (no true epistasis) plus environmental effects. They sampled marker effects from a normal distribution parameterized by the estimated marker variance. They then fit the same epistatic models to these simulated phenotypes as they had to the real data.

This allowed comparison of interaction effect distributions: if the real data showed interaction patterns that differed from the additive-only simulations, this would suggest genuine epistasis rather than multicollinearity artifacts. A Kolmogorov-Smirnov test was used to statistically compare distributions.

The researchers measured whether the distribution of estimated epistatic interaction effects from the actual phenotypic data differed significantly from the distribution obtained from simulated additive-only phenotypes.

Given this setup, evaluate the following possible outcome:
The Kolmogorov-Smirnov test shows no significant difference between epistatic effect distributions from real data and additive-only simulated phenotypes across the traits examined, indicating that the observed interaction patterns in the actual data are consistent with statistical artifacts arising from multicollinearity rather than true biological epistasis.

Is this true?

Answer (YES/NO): NO